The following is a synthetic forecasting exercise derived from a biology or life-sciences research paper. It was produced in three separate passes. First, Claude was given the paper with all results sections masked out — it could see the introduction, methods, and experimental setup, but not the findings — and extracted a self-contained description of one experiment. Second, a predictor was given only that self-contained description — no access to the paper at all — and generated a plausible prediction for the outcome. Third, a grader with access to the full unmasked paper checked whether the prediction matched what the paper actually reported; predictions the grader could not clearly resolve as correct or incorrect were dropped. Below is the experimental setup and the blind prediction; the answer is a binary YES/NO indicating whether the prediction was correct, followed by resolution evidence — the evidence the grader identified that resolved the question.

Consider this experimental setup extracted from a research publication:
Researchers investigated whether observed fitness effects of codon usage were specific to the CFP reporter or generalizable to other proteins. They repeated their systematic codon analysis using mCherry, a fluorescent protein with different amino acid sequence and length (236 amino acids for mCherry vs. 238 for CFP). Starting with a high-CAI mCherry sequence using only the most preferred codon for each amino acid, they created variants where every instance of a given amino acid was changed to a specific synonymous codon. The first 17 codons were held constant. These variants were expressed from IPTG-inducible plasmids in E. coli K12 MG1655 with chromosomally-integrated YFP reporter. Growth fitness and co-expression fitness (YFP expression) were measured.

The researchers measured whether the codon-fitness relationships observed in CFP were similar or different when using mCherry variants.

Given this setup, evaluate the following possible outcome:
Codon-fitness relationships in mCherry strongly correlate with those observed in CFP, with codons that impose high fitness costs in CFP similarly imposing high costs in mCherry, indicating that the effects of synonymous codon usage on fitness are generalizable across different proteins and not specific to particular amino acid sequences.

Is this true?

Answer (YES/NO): YES